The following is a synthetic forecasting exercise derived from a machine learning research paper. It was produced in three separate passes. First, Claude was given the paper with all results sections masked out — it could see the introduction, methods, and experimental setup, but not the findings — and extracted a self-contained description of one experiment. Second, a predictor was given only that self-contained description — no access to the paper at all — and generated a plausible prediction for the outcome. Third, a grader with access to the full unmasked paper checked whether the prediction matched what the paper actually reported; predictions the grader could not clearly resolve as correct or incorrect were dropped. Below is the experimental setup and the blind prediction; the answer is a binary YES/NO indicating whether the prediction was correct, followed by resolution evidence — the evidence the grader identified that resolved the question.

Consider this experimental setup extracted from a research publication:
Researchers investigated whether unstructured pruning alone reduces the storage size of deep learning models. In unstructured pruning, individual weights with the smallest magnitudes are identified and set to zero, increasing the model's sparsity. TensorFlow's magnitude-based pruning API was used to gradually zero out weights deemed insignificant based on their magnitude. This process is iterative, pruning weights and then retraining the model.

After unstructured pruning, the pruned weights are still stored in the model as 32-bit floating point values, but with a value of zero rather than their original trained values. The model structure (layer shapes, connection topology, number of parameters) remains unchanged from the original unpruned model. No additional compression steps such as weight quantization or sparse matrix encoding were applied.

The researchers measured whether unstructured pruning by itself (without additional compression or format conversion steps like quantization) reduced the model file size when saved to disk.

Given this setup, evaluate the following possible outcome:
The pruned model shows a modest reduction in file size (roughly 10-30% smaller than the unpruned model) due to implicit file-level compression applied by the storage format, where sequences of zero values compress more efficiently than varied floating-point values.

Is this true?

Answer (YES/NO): NO